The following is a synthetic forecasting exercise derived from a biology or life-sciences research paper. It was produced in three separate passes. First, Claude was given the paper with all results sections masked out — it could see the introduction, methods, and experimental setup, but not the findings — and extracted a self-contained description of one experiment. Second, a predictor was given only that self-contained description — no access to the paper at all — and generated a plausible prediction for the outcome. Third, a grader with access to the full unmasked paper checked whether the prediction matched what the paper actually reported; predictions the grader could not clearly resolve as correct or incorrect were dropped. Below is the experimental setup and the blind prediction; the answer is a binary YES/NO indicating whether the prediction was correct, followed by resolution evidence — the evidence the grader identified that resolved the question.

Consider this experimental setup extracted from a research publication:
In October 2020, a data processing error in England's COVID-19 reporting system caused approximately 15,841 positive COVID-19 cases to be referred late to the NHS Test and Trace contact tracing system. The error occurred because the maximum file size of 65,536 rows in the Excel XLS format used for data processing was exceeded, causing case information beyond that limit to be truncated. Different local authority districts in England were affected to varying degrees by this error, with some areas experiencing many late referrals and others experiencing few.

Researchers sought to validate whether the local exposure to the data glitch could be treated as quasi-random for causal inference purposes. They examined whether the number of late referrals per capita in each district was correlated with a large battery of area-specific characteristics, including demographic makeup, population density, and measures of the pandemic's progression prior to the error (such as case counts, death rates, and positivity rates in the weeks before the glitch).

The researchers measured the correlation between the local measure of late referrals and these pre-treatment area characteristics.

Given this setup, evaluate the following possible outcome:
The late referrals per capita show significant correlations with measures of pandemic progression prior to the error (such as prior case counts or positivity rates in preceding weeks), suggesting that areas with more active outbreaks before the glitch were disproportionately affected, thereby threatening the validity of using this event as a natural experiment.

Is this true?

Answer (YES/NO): NO